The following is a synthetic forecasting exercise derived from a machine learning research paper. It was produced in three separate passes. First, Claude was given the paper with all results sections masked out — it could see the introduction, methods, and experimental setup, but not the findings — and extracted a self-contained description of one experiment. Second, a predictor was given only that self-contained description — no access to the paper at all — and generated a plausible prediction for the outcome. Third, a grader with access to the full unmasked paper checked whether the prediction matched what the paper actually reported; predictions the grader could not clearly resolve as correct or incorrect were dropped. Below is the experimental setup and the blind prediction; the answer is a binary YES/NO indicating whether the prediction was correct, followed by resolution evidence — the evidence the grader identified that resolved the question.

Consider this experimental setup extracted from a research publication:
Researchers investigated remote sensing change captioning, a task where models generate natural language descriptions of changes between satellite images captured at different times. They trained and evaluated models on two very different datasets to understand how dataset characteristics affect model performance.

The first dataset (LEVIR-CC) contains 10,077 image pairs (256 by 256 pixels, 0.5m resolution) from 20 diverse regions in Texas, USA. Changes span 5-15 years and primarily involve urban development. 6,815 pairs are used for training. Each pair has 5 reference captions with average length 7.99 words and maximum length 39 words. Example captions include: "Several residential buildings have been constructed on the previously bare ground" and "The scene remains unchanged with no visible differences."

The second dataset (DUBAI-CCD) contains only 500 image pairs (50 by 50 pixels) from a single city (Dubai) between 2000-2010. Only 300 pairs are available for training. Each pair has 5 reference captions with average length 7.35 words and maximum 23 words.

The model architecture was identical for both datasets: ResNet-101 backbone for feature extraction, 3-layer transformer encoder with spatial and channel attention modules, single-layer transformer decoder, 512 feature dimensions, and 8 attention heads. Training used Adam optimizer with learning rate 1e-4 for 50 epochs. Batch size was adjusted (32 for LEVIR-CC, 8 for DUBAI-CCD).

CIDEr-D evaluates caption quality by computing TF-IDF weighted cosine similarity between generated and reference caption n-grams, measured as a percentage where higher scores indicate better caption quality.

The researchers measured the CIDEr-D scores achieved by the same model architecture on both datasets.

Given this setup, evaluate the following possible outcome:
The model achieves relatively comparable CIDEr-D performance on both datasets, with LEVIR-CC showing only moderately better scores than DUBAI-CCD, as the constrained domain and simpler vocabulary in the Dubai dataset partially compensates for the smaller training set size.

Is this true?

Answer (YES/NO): NO